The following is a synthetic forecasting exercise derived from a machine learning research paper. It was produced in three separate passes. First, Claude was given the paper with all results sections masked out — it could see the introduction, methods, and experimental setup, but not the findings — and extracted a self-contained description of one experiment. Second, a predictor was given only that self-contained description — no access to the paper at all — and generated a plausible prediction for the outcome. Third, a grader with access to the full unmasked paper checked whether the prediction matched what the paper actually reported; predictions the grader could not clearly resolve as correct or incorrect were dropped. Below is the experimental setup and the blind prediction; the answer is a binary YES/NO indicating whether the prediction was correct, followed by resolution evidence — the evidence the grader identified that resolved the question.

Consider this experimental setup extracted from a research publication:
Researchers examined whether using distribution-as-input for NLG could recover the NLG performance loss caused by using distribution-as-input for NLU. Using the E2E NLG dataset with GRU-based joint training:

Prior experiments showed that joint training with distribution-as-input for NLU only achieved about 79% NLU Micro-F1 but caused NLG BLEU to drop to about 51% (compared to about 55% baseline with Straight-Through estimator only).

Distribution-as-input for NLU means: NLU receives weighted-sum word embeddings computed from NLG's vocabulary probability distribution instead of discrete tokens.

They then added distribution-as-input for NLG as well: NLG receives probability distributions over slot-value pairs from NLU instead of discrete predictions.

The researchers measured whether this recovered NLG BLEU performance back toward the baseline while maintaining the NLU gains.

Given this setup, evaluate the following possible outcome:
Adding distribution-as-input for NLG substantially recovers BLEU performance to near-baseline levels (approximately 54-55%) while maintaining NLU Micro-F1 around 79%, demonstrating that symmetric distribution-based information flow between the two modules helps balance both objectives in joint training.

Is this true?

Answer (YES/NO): YES